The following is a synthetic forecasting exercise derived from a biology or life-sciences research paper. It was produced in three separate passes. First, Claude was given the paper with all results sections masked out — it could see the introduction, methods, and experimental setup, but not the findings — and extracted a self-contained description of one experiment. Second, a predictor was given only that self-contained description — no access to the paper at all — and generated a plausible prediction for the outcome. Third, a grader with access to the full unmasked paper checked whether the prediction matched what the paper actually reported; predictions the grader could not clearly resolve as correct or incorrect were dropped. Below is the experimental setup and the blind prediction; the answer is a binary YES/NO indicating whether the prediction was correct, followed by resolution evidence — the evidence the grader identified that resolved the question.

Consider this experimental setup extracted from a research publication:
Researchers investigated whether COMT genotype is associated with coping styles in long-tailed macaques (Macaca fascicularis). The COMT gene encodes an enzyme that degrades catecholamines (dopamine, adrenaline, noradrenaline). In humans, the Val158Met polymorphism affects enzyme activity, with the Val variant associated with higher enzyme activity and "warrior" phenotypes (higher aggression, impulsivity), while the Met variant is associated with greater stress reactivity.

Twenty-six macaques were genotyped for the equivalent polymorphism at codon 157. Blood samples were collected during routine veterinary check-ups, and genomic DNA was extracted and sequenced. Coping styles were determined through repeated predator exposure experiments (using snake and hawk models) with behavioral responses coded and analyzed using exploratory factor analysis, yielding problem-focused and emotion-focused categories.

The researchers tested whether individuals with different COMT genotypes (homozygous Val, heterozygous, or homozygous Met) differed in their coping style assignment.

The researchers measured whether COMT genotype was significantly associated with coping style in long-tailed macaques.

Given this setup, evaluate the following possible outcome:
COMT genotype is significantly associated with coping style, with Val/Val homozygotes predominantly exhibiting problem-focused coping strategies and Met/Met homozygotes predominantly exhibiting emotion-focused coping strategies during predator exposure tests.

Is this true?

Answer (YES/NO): NO